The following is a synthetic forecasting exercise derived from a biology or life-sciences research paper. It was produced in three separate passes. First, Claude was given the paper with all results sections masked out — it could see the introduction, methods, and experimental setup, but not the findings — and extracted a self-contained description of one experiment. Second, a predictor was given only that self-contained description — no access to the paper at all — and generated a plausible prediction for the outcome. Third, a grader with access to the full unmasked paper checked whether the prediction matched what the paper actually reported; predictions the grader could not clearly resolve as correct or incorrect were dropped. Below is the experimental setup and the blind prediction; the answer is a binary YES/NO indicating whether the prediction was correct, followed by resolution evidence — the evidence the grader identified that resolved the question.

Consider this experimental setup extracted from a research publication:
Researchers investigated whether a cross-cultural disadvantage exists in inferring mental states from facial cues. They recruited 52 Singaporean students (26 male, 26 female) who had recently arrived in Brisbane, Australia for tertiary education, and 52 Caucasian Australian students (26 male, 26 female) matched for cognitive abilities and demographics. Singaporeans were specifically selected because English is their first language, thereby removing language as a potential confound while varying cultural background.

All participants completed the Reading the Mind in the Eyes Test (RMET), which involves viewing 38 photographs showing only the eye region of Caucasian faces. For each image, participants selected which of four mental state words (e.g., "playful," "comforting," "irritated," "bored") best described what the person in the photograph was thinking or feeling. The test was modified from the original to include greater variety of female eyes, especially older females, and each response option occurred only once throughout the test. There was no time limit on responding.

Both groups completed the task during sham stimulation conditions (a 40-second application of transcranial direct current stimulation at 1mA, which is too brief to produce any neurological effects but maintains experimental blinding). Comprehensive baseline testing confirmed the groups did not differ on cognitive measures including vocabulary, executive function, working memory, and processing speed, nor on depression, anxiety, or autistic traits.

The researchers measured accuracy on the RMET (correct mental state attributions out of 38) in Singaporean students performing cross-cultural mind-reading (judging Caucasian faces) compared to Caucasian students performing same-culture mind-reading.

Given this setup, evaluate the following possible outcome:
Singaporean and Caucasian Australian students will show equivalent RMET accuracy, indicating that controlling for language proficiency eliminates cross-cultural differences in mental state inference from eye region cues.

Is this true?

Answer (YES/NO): NO